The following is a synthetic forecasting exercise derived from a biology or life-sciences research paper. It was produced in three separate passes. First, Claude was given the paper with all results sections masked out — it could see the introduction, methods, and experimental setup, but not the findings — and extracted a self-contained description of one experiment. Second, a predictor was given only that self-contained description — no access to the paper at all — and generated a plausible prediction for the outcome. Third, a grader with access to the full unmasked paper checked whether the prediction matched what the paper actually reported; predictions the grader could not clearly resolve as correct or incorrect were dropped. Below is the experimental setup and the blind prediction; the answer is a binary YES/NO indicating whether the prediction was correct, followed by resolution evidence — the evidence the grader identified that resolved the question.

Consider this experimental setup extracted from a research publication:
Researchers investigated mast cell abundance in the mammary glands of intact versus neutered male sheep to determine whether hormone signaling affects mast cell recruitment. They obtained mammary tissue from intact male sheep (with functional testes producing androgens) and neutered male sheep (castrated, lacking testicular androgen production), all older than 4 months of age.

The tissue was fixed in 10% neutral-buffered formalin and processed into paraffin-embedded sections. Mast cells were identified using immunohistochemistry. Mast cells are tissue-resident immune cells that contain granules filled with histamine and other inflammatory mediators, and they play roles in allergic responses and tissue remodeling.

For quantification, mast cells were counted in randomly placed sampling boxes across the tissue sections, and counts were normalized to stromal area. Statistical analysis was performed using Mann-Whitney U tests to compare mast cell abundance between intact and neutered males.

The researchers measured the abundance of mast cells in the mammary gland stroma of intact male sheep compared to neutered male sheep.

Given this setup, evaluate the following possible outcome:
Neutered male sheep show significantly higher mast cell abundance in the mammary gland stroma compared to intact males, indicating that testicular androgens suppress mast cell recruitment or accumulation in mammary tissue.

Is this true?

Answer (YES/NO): NO